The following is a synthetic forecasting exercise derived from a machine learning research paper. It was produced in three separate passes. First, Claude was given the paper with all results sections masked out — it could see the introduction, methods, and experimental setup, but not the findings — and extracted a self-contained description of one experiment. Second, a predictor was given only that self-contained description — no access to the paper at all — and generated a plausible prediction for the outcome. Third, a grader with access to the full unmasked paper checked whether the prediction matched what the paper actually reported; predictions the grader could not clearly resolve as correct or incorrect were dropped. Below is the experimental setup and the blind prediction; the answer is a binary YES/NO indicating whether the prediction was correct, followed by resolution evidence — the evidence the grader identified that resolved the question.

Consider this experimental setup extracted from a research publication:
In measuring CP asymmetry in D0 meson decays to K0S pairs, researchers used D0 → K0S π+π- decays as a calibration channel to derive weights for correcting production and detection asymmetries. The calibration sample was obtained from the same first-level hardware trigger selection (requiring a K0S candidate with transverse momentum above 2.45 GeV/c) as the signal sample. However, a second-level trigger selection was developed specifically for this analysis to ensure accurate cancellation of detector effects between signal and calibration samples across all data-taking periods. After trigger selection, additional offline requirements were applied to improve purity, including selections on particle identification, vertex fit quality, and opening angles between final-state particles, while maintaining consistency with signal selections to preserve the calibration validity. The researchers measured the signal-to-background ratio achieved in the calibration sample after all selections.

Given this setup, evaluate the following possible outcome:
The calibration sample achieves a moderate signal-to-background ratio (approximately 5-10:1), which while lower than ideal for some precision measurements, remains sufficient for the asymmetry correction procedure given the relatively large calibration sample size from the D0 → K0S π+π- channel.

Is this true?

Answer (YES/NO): NO